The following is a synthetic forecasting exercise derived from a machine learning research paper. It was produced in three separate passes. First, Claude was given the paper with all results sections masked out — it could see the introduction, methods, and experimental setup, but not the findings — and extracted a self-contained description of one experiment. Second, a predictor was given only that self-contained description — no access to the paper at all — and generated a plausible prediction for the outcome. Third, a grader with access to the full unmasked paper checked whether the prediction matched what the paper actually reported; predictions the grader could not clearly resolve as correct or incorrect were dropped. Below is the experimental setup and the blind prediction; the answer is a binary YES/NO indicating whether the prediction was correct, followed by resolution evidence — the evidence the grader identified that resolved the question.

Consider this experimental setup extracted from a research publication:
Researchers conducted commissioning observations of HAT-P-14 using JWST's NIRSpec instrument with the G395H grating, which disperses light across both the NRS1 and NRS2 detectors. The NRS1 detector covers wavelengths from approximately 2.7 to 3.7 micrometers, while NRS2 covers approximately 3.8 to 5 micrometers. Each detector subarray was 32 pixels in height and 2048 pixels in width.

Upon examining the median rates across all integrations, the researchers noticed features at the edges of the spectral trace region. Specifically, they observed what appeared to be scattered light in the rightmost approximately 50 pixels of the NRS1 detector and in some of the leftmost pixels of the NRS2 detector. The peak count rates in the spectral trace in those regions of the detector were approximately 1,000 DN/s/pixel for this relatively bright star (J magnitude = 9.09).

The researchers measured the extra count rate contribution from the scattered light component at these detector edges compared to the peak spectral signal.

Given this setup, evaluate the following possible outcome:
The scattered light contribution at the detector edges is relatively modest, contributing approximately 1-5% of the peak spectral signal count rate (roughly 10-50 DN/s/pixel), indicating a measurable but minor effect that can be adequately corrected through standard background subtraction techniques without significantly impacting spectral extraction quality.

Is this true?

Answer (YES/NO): NO